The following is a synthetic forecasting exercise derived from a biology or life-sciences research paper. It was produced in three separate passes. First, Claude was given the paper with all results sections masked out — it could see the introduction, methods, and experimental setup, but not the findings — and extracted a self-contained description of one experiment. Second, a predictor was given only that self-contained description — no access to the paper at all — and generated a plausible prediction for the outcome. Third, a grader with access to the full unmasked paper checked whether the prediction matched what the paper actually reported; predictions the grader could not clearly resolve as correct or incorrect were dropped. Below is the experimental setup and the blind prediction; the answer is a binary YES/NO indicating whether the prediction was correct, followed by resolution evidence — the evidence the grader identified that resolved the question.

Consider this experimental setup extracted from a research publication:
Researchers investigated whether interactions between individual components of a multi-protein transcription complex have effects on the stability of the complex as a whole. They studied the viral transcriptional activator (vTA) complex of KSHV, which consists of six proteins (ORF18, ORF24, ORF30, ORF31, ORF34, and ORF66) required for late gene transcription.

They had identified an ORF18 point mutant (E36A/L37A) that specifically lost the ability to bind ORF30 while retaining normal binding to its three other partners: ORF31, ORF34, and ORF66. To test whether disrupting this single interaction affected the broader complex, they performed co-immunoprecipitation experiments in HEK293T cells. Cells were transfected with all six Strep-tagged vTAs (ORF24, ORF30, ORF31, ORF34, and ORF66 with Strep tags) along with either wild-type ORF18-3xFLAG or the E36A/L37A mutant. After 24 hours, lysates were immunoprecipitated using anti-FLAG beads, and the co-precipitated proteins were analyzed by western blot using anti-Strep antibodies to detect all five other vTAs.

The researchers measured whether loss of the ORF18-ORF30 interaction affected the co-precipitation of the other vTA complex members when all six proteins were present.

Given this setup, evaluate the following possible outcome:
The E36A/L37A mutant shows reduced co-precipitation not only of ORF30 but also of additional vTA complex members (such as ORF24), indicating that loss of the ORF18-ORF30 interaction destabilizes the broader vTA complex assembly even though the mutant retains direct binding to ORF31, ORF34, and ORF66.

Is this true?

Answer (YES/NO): YES